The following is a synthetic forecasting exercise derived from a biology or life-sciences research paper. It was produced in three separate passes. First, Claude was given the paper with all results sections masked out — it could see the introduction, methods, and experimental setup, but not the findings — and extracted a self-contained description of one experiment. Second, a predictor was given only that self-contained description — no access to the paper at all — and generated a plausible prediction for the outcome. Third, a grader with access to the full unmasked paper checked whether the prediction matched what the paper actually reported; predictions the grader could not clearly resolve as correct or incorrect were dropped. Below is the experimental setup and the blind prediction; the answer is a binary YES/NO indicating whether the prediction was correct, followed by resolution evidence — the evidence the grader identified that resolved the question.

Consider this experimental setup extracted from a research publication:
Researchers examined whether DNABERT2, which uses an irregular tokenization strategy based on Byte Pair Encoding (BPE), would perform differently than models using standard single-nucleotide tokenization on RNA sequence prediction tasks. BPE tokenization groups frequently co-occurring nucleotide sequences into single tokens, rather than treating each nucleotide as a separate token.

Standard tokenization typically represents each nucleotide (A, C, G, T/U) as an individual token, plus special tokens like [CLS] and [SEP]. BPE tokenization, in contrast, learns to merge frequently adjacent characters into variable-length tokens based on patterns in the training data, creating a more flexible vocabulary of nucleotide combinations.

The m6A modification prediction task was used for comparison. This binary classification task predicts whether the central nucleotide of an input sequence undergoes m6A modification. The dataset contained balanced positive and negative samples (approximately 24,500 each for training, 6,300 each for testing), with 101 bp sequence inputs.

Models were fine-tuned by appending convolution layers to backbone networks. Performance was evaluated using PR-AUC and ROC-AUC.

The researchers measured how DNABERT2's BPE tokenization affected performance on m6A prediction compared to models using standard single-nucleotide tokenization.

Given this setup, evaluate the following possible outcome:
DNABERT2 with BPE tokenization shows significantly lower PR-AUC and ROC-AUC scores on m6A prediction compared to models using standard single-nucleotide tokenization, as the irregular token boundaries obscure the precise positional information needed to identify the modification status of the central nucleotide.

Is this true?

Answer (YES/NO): NO